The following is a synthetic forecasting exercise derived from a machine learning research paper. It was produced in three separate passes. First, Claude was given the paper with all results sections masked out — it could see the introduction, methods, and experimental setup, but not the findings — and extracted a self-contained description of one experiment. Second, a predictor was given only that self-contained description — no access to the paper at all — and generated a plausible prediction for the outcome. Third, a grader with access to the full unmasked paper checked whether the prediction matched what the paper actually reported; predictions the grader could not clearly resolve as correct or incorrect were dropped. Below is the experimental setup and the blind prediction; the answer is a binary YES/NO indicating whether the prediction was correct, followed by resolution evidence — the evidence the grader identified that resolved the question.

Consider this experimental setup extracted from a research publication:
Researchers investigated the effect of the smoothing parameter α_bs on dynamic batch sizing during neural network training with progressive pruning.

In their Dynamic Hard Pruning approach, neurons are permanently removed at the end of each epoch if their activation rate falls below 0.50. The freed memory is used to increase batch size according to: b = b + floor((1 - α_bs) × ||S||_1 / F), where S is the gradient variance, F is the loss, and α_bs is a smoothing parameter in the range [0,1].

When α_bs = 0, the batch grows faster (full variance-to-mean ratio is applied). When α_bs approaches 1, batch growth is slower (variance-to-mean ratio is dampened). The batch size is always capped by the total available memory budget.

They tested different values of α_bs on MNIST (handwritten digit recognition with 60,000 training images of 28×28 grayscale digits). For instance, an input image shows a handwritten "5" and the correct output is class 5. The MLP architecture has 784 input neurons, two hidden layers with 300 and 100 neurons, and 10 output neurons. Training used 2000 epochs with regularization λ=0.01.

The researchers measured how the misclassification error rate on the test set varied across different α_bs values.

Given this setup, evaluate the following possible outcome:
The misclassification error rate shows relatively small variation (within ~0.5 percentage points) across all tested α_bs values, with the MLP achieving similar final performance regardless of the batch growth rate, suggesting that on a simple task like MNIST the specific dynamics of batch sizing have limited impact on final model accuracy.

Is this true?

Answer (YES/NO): NO